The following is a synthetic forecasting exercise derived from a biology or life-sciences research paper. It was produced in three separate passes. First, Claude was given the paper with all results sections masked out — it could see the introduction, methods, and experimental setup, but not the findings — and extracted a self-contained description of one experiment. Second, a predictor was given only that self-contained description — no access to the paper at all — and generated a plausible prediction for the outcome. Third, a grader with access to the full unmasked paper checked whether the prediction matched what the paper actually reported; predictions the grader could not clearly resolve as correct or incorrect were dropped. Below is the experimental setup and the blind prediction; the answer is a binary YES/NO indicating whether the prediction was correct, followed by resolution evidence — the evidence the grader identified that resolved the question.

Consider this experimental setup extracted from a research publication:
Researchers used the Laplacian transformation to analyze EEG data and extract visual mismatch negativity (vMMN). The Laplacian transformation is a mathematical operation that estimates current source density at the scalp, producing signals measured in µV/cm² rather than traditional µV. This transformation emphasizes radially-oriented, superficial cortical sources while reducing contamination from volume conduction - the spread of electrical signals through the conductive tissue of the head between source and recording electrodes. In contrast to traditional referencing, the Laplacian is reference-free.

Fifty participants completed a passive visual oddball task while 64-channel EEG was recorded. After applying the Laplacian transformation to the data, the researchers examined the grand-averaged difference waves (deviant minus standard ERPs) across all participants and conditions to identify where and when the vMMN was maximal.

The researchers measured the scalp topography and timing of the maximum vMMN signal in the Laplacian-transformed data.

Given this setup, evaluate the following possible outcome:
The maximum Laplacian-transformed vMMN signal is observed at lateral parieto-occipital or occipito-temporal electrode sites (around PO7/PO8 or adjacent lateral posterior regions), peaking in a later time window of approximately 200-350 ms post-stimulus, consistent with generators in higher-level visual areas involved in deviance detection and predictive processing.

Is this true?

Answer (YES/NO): NO